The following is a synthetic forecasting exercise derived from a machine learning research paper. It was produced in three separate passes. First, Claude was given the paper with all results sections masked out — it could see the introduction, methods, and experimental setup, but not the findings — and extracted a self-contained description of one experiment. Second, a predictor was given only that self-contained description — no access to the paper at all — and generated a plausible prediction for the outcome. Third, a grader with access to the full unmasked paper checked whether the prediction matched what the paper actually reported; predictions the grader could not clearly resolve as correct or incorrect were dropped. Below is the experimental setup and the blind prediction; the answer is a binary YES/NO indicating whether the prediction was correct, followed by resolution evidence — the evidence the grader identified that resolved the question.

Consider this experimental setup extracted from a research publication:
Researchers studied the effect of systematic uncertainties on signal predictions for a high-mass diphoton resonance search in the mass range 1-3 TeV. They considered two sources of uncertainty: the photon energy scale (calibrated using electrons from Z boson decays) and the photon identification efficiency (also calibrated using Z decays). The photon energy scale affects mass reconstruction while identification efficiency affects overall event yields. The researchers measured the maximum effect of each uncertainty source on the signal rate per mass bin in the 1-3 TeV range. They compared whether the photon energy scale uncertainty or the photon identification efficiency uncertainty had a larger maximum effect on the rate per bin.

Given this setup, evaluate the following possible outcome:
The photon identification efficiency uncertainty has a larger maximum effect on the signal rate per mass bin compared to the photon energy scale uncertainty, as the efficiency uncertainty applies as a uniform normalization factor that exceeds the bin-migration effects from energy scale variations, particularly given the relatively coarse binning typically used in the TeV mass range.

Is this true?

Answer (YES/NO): YES